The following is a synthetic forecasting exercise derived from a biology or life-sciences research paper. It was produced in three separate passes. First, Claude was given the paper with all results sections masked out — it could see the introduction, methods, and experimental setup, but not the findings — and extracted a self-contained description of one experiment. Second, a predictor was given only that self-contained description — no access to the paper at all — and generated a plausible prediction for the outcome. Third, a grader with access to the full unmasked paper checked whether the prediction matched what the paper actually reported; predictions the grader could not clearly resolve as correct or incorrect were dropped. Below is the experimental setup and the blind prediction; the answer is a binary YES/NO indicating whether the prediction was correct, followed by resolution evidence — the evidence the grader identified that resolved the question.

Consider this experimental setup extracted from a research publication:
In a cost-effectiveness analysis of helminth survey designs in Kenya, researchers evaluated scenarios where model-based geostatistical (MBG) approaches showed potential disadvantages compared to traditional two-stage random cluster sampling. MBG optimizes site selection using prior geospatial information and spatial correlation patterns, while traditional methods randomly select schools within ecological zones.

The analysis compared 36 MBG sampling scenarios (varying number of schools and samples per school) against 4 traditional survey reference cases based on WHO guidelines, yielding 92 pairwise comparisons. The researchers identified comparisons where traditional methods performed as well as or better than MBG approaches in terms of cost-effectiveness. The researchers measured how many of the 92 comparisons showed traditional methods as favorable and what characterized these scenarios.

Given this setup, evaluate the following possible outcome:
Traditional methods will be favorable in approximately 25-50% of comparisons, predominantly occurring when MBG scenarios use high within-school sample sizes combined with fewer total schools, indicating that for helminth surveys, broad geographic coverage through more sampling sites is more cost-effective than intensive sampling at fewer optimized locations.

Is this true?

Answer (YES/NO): NO